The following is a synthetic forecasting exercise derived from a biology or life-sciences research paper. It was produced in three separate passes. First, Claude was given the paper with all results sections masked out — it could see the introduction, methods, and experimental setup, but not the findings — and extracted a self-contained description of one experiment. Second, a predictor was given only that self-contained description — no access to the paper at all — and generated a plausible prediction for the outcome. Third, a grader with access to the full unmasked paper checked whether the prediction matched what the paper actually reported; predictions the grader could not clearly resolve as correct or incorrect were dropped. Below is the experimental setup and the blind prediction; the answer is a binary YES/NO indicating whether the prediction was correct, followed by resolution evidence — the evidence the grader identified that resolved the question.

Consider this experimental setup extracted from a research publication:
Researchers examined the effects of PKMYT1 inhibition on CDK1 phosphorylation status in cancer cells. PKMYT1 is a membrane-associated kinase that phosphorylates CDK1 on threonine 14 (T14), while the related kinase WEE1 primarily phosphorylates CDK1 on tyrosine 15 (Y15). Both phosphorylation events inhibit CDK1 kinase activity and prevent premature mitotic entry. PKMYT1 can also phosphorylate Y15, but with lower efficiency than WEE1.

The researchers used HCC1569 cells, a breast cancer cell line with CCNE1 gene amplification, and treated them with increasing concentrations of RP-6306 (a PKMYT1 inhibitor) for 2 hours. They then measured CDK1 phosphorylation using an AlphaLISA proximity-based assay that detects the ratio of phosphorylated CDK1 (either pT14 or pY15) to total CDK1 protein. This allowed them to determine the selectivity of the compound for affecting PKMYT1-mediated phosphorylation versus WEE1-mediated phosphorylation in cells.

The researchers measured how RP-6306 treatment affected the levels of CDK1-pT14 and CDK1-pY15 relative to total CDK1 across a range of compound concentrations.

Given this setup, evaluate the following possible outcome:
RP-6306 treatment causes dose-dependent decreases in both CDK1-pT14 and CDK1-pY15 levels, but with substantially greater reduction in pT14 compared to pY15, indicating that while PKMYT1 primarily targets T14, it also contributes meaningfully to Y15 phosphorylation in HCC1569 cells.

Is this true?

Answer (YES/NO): NO